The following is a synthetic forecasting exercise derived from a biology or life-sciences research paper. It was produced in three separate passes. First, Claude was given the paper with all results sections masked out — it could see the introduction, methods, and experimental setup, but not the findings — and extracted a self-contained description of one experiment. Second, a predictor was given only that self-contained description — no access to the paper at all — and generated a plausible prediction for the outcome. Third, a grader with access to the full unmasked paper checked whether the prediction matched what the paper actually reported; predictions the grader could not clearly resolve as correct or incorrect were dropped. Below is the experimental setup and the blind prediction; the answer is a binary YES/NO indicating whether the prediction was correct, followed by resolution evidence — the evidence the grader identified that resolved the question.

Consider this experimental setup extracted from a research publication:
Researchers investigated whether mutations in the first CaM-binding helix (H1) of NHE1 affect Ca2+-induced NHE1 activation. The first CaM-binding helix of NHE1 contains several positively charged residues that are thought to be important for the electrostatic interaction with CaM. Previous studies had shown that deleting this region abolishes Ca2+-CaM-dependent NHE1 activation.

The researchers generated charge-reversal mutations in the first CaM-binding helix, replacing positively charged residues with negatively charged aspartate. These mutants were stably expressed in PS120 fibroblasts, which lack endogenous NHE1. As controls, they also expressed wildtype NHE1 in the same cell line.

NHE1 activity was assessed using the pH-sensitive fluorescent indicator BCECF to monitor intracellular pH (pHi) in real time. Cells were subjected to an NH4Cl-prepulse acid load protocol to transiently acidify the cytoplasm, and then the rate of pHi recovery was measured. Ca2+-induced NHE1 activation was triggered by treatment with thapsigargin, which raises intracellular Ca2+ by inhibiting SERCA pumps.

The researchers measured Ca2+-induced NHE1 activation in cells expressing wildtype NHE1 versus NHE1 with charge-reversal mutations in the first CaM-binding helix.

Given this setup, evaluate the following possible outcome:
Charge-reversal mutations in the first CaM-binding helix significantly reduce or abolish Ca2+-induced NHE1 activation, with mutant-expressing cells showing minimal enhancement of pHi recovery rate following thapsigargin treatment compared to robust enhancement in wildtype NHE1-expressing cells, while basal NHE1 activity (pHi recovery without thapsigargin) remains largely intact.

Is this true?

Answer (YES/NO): NO